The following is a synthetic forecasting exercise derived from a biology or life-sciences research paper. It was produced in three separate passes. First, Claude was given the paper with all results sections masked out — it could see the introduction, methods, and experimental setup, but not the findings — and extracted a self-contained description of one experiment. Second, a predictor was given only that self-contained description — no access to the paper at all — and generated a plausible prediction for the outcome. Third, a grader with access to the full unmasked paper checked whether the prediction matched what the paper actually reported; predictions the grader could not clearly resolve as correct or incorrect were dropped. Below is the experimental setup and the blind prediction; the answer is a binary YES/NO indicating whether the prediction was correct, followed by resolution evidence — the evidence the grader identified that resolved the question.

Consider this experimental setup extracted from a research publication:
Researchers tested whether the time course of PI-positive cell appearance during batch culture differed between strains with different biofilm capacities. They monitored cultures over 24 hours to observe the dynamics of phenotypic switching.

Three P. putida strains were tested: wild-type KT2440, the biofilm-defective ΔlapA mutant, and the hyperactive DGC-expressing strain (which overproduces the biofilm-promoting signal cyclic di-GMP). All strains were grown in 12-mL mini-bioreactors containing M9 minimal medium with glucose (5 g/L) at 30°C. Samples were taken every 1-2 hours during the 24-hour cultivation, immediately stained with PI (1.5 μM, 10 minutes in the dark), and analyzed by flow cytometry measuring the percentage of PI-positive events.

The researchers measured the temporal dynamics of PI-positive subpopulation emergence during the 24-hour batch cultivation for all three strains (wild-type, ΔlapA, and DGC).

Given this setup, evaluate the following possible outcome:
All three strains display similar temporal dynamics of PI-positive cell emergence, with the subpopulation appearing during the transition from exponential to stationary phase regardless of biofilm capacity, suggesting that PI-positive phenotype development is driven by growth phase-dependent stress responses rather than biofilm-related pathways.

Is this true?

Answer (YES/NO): NO